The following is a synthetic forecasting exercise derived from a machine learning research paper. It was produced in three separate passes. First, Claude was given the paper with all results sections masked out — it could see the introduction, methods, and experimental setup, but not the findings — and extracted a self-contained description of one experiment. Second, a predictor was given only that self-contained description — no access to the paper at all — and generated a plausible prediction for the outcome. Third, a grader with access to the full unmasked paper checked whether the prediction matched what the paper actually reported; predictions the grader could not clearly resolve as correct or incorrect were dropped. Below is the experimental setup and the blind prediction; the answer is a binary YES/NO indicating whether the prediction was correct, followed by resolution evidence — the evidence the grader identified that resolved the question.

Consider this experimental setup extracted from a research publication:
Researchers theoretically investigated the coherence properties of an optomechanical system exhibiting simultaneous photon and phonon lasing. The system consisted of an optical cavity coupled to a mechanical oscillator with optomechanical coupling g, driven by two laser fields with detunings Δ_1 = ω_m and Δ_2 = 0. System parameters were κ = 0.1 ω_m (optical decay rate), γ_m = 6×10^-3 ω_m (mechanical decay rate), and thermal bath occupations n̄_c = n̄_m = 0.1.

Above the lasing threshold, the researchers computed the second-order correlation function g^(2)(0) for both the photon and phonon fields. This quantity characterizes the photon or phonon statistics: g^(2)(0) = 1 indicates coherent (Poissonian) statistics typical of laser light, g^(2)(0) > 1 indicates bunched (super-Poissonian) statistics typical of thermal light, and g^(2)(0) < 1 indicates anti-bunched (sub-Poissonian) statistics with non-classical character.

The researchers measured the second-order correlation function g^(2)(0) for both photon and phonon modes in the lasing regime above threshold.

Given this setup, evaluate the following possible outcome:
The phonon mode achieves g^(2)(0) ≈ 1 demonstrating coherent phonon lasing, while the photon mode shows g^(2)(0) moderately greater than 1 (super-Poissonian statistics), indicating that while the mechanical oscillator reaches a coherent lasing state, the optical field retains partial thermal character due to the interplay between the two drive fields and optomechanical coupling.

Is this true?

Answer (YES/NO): NO